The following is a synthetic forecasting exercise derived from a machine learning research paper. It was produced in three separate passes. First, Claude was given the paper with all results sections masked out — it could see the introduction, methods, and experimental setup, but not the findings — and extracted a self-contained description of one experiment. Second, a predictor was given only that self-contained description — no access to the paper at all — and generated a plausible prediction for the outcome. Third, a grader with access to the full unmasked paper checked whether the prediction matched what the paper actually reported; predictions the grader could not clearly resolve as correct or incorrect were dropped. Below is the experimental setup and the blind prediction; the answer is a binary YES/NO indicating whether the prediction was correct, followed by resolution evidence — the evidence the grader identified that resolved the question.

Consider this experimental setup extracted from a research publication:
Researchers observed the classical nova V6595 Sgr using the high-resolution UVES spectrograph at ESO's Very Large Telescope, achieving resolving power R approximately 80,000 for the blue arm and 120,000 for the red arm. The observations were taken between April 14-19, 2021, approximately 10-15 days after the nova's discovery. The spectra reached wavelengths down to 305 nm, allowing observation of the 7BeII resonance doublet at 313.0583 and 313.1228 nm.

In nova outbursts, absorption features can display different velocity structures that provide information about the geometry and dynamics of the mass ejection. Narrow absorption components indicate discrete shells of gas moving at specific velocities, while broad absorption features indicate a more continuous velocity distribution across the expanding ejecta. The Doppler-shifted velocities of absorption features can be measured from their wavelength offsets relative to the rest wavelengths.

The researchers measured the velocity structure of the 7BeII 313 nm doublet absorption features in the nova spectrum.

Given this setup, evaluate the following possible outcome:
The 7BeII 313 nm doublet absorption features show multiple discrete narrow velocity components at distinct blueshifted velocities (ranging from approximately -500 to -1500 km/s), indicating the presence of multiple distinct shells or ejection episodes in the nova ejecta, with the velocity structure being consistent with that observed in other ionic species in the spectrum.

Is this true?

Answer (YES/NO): NO